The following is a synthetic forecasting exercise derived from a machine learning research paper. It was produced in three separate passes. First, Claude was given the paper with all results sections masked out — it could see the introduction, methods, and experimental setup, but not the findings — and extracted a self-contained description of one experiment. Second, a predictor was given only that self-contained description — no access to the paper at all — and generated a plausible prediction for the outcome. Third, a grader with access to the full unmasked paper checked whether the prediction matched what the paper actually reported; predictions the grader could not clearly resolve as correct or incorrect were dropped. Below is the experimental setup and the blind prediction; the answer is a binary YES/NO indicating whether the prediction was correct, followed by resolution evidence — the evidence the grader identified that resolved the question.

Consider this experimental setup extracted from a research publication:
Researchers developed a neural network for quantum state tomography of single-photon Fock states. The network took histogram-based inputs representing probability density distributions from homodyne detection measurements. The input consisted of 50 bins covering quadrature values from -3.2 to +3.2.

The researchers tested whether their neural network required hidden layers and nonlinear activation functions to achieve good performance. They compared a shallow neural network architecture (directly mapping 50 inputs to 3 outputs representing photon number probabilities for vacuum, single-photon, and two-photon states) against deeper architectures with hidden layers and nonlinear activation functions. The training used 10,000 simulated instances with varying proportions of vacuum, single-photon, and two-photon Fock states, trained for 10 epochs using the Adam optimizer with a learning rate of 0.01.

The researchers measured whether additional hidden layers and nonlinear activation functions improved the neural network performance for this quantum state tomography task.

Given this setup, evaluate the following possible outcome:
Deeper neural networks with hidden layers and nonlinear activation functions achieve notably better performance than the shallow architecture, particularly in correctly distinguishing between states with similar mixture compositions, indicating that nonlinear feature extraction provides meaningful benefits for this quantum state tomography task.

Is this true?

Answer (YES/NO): NO